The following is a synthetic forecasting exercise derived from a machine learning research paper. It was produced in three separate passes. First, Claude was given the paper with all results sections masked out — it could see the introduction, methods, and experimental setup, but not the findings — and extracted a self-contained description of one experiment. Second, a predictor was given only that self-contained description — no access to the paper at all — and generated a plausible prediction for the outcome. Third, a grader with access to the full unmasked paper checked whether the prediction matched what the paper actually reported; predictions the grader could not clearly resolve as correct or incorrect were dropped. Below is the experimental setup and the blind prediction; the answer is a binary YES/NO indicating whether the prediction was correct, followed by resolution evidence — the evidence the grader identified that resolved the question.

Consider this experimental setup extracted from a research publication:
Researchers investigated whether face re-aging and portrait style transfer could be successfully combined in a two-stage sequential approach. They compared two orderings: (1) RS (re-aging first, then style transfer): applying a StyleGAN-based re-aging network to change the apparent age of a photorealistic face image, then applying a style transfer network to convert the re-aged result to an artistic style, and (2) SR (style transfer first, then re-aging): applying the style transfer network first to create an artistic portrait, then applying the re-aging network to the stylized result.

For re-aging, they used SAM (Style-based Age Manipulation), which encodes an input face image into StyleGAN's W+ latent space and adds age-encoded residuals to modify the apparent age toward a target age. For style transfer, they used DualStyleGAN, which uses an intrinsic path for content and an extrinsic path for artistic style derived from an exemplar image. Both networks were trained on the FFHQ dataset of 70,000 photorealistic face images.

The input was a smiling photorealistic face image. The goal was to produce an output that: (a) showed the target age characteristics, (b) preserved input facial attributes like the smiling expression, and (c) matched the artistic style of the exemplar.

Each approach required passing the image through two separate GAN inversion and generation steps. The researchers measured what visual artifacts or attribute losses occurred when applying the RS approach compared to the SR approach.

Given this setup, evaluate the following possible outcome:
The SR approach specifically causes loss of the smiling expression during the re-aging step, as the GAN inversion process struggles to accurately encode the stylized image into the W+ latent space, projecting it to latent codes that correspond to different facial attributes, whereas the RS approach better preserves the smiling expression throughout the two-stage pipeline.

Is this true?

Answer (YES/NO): NO